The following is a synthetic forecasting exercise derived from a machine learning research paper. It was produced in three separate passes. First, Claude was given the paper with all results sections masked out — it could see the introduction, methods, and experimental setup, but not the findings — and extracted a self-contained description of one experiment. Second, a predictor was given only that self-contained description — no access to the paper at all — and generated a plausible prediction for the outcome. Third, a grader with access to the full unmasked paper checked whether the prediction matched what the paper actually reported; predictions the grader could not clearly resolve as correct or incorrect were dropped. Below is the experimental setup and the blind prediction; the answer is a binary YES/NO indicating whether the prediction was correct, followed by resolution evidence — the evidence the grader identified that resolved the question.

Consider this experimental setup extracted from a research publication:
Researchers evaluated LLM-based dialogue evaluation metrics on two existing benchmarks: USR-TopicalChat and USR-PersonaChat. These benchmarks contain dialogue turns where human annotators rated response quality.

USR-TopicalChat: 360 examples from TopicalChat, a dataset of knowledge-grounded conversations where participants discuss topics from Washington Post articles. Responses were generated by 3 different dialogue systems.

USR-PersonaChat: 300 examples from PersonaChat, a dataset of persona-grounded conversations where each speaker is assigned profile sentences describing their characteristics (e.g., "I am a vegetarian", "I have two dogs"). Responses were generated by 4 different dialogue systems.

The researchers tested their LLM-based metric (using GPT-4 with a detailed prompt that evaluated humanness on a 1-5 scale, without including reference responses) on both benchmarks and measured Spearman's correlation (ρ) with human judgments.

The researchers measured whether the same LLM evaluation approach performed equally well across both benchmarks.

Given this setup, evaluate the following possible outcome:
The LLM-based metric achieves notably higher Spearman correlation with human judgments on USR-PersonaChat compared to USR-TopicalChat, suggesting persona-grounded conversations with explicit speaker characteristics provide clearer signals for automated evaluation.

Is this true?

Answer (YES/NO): NO